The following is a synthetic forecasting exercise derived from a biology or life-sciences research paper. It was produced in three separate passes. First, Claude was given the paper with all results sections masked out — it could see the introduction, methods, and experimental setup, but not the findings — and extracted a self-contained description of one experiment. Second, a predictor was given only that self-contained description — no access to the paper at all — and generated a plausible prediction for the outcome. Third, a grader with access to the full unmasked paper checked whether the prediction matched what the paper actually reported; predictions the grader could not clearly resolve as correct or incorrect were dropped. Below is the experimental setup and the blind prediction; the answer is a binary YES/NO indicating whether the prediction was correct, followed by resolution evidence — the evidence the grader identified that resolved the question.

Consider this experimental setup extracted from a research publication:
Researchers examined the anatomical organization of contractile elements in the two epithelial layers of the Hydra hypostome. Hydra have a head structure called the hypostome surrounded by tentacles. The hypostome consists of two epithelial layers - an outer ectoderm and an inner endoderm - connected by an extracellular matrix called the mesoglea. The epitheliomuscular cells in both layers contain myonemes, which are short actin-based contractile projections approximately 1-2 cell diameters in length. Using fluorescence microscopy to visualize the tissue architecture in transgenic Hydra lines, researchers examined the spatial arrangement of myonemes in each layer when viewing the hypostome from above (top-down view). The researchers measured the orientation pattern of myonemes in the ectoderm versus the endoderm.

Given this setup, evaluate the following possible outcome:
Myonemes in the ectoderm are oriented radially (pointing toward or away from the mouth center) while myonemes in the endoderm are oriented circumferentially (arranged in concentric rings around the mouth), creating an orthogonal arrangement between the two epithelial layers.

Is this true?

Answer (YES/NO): YES